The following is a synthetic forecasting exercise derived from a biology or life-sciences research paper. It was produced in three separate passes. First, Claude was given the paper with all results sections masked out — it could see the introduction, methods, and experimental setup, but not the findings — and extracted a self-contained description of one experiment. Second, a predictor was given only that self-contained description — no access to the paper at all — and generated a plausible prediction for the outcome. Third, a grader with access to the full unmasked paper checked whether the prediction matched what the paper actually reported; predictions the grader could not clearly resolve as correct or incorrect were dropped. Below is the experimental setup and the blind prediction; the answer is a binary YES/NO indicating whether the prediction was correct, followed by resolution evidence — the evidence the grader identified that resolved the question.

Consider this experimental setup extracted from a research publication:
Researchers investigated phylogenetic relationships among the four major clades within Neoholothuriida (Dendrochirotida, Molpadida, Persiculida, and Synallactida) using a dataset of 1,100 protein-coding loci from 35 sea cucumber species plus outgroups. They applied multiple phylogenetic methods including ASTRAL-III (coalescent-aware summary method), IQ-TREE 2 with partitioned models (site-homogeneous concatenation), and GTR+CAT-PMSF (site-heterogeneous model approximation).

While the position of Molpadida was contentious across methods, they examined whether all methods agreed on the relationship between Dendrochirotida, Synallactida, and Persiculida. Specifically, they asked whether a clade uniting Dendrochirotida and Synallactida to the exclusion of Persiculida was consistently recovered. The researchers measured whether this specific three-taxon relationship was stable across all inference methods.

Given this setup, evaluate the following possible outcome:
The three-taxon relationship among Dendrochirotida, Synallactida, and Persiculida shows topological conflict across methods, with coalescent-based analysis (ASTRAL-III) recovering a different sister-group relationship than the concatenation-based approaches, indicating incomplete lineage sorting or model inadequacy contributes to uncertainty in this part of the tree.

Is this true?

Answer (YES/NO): NO